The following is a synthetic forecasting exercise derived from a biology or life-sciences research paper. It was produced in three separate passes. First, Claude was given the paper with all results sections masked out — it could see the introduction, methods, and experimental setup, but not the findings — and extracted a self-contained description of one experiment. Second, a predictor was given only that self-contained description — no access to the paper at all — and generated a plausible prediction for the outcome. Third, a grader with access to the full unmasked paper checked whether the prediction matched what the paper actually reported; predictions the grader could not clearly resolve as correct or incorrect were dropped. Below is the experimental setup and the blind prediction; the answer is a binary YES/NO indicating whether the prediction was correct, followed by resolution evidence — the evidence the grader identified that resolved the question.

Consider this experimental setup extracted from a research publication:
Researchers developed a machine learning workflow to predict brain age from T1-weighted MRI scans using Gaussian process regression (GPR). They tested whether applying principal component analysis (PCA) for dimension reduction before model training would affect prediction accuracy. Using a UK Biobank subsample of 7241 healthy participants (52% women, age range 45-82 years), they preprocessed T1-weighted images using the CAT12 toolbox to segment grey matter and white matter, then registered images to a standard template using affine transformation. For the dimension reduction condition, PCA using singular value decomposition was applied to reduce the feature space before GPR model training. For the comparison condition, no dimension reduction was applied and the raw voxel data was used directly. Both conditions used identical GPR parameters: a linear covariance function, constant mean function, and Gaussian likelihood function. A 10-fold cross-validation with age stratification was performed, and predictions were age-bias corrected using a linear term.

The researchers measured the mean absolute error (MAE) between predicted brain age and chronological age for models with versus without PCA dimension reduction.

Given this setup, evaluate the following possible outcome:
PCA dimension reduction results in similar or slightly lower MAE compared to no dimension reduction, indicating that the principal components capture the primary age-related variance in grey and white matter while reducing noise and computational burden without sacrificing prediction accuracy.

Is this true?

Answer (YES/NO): NO